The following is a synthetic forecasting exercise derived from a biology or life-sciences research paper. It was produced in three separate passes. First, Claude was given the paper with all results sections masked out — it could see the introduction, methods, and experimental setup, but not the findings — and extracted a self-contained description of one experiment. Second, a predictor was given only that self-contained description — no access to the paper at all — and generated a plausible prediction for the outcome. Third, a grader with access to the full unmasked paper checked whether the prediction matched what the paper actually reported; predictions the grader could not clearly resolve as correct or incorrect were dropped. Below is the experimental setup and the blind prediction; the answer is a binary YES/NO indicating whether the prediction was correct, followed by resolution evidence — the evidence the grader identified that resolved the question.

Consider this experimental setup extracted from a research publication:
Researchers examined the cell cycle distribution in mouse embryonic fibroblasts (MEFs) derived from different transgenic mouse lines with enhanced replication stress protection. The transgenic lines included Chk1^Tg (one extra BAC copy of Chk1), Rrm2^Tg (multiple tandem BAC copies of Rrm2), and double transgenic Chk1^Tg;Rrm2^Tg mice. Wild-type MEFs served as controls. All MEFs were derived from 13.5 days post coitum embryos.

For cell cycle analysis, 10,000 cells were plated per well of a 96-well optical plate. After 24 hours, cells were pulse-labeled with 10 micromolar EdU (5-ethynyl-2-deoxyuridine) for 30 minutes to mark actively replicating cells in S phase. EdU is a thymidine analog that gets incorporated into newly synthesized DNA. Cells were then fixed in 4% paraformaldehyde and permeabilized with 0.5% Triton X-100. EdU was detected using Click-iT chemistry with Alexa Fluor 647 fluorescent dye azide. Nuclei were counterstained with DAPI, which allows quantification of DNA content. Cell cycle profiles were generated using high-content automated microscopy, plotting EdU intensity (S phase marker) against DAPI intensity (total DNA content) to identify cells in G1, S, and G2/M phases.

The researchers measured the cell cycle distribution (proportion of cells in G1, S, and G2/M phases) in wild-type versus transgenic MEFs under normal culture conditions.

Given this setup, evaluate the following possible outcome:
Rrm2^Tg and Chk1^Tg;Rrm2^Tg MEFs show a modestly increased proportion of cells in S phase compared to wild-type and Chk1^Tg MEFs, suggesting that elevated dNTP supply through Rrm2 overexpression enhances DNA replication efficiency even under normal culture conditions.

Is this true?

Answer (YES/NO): NO